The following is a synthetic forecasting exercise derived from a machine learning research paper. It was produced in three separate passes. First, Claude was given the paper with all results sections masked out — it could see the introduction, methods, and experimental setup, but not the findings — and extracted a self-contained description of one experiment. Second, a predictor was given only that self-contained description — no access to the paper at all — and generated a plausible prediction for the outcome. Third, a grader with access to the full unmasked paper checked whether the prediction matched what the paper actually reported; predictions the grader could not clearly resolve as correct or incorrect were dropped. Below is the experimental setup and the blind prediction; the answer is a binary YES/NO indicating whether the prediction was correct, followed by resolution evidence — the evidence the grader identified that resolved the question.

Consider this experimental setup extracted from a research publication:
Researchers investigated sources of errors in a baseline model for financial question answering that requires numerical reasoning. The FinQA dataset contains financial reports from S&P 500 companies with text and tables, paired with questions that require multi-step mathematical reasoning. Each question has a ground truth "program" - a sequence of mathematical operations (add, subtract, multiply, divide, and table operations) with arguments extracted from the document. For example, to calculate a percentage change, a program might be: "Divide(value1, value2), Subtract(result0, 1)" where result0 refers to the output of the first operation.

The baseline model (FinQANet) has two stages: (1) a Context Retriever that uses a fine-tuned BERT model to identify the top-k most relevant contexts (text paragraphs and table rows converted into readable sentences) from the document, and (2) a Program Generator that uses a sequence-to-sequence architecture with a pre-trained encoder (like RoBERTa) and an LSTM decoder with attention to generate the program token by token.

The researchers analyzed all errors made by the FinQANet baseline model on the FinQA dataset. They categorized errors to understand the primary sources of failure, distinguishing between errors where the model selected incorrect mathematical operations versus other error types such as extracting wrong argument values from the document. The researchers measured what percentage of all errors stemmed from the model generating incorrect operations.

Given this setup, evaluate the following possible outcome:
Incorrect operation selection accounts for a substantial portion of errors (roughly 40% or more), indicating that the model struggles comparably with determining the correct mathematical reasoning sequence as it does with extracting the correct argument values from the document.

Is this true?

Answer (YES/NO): YES